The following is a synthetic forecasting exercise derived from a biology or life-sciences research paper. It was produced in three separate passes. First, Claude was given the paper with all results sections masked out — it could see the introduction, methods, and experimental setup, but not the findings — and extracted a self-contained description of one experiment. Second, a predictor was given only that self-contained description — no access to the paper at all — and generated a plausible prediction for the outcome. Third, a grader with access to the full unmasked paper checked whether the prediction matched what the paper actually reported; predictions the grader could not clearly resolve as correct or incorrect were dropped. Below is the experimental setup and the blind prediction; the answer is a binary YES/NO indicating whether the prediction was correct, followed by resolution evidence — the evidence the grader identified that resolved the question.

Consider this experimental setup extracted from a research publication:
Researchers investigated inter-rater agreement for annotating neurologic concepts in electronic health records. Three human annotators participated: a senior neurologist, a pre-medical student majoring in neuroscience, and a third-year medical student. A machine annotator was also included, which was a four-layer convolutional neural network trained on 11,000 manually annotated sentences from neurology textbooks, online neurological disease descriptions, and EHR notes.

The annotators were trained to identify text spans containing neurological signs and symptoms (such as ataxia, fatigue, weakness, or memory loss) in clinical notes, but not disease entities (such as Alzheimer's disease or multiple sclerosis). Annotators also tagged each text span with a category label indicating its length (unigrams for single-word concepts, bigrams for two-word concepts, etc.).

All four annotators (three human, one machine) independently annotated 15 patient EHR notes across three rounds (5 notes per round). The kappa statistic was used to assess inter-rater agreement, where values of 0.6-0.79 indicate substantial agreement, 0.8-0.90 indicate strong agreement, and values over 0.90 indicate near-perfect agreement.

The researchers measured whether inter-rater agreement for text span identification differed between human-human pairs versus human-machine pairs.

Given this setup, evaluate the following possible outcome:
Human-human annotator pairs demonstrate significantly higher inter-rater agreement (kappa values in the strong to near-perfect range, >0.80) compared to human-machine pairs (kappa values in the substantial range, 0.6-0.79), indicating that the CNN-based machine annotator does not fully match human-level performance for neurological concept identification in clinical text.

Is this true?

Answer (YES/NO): YES